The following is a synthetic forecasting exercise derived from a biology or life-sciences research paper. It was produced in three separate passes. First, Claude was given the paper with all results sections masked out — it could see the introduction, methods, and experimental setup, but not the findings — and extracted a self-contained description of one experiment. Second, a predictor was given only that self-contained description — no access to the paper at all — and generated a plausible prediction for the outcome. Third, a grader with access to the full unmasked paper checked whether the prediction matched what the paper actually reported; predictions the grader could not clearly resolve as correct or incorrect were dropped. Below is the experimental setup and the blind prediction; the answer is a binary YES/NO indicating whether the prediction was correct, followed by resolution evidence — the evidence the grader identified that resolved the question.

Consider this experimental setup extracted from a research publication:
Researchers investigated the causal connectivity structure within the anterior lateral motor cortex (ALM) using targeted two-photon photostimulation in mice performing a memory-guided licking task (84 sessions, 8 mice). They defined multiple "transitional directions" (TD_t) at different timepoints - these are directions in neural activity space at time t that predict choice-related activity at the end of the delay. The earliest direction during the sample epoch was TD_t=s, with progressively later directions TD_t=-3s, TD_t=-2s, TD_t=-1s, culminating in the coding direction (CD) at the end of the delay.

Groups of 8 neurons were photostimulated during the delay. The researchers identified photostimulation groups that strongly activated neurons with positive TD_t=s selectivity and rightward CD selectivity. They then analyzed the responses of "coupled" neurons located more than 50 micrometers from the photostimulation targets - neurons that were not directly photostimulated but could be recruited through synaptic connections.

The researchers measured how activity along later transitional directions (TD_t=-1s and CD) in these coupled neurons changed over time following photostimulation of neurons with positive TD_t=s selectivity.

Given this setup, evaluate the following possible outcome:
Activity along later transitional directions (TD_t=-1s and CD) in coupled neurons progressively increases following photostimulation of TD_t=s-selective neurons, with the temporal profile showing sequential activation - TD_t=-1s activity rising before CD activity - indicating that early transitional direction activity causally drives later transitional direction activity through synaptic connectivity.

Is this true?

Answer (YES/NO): YES